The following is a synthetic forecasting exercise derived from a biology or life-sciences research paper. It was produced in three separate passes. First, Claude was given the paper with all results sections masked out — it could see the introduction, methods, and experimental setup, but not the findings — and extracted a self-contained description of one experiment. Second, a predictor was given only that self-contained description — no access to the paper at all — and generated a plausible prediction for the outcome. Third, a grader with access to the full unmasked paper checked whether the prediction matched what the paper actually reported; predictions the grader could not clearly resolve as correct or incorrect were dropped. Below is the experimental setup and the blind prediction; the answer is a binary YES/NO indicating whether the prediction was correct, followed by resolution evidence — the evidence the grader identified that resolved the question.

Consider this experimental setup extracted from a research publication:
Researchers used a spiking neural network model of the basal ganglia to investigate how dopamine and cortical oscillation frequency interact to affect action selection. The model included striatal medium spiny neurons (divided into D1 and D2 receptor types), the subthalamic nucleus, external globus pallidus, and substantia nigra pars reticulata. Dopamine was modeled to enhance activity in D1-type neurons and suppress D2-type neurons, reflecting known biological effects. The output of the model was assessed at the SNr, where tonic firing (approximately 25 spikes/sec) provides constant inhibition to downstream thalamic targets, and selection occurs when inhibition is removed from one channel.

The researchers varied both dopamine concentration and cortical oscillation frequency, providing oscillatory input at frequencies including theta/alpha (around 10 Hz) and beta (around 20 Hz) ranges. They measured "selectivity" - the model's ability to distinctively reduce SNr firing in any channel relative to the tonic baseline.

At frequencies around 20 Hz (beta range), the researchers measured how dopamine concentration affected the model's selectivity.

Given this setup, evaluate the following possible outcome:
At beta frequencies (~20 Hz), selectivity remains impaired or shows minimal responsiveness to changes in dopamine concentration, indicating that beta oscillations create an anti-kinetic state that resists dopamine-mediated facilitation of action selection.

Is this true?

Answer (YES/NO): YES